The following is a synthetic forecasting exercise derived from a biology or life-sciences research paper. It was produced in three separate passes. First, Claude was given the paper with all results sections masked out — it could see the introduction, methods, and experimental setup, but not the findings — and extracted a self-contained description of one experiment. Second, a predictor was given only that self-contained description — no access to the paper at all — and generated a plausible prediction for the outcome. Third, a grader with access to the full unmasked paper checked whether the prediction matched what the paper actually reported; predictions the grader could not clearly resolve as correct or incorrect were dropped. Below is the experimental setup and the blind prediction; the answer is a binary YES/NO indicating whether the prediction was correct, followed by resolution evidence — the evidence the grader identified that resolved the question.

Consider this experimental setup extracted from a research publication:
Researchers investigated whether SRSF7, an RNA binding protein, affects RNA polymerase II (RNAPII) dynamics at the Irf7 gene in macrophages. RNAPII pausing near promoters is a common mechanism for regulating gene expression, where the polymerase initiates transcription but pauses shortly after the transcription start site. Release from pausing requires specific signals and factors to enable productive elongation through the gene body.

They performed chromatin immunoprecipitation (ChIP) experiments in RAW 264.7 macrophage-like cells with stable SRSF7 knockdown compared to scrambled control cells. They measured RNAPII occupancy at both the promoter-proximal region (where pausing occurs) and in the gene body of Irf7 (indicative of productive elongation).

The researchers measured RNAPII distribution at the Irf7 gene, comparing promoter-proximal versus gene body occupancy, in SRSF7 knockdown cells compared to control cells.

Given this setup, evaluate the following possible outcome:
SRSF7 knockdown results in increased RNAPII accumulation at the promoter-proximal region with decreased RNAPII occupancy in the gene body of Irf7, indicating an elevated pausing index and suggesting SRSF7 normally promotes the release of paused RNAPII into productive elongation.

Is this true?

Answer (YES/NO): YES